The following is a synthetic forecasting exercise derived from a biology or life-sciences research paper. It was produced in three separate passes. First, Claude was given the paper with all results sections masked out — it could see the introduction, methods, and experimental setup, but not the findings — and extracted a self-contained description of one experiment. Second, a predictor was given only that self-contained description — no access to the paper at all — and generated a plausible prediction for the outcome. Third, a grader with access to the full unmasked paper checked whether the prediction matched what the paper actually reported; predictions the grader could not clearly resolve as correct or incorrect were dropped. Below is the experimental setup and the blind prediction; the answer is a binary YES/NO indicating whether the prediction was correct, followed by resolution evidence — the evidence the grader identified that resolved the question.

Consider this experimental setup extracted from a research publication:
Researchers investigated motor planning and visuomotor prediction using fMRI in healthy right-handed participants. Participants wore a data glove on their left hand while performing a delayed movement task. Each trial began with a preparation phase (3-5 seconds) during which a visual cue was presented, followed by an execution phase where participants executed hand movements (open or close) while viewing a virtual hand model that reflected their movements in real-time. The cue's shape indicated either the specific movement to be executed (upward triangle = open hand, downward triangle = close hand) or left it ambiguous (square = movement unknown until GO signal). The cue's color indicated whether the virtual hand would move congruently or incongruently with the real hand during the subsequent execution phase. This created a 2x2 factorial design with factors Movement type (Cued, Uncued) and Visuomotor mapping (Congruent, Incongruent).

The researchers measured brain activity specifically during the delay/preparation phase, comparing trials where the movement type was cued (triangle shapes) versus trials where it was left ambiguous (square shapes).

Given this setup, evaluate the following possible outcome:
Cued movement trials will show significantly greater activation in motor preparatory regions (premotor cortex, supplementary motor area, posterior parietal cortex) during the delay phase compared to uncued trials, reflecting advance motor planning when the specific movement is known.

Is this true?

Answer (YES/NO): YES